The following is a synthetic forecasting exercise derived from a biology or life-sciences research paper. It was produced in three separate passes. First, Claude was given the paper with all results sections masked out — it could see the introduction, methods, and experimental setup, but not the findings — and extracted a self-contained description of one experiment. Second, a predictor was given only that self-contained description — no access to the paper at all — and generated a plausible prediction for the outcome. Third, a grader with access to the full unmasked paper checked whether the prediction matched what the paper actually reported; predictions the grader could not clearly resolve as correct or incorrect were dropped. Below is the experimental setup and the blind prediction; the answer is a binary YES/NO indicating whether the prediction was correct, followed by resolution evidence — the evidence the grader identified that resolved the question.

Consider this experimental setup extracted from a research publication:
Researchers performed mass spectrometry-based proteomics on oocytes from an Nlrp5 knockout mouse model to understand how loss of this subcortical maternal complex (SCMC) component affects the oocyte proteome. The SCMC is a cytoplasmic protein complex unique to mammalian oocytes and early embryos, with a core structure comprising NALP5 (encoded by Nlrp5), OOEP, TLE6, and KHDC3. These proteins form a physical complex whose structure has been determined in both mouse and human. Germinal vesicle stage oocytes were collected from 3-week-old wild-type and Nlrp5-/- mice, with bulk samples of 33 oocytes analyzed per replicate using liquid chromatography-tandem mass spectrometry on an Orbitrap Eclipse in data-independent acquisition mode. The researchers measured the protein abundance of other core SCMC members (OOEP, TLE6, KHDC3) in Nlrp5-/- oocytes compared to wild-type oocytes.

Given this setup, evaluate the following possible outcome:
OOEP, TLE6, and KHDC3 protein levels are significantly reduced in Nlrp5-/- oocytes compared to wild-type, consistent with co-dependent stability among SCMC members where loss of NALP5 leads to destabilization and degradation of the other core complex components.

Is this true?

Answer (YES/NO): YES